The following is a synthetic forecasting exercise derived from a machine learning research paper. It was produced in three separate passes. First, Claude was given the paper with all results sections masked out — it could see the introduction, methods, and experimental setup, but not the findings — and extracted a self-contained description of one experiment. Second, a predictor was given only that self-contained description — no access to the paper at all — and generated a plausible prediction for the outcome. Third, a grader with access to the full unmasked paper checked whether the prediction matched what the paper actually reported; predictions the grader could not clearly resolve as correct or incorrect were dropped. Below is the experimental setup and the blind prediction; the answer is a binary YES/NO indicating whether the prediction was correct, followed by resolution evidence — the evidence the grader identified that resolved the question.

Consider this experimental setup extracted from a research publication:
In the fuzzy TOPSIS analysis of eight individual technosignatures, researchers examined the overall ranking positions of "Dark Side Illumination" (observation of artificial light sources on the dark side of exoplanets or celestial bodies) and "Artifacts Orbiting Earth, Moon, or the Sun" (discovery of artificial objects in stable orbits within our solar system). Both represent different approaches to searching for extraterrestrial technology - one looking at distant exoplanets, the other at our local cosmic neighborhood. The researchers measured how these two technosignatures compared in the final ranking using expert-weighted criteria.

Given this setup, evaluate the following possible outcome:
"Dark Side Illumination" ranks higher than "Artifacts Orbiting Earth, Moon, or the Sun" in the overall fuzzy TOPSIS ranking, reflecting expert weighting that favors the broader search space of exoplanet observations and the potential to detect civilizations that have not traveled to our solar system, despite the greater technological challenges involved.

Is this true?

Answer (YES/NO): NO